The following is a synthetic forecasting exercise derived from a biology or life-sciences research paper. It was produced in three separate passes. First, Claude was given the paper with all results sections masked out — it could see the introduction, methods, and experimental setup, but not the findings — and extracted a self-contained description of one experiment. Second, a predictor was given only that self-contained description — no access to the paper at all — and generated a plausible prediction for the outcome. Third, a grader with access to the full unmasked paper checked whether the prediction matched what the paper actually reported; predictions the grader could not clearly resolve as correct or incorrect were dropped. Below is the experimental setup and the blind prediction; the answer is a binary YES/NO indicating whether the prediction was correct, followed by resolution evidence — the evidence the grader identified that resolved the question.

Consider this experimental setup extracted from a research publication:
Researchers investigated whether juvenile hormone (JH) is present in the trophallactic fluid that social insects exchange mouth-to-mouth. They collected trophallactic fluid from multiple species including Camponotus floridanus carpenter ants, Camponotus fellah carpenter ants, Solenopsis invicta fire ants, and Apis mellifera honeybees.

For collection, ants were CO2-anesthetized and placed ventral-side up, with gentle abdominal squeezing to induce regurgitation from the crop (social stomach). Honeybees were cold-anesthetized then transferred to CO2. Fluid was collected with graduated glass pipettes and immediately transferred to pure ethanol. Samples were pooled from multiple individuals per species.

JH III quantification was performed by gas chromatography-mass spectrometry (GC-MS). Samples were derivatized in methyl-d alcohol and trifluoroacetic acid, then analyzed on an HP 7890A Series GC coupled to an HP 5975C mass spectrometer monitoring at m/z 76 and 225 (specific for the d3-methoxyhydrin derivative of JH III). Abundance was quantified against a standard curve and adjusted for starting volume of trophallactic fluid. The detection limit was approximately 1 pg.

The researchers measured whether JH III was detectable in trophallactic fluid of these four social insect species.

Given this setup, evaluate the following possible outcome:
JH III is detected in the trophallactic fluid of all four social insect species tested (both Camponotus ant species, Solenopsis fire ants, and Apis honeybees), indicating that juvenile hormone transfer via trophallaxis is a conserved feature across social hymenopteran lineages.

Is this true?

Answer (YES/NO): NO